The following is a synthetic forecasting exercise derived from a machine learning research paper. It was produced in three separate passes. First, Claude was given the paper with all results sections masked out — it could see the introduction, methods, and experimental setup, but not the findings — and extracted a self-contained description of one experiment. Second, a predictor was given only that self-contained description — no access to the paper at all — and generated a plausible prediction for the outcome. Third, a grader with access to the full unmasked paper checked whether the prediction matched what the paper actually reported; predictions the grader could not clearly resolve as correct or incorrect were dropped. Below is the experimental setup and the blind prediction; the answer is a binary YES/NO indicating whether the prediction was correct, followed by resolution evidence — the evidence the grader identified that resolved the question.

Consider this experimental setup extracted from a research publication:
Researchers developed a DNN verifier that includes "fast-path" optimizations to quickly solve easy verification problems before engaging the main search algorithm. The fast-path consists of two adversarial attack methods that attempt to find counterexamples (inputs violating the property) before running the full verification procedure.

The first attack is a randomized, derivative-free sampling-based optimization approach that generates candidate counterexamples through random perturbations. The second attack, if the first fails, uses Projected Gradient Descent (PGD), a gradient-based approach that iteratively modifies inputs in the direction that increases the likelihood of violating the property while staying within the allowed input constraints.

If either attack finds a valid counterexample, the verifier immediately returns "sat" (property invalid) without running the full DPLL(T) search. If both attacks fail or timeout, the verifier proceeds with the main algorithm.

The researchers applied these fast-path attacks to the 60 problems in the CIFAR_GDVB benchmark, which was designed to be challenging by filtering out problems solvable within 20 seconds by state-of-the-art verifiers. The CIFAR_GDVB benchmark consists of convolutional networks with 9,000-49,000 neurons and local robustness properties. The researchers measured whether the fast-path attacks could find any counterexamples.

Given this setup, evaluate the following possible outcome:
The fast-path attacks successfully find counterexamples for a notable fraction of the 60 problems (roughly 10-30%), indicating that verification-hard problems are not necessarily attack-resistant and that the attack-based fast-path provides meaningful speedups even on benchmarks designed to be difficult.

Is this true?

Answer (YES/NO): NO